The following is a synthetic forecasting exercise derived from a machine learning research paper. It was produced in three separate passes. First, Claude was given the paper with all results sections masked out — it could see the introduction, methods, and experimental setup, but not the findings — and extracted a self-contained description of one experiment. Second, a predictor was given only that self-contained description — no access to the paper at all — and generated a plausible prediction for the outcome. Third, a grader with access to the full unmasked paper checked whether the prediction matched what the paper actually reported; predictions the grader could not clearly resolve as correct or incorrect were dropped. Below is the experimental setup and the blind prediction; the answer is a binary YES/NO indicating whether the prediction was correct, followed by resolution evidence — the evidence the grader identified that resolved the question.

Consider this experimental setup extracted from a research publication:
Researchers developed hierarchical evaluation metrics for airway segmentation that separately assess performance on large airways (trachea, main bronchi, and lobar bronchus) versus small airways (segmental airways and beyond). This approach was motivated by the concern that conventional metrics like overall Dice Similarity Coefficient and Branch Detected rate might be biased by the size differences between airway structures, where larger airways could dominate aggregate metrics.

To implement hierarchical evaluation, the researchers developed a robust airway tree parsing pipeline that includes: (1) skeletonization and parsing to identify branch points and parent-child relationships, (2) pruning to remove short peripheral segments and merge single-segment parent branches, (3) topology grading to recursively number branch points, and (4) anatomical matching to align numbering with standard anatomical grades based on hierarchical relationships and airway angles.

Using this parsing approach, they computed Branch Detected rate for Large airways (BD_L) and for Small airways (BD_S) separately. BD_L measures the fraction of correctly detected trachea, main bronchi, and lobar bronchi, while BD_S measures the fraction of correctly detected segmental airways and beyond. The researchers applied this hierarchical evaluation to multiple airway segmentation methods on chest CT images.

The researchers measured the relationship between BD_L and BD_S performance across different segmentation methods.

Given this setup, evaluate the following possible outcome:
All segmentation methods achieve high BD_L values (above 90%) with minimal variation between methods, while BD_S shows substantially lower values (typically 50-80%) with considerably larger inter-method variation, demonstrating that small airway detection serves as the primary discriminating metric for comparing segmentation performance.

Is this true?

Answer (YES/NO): NO